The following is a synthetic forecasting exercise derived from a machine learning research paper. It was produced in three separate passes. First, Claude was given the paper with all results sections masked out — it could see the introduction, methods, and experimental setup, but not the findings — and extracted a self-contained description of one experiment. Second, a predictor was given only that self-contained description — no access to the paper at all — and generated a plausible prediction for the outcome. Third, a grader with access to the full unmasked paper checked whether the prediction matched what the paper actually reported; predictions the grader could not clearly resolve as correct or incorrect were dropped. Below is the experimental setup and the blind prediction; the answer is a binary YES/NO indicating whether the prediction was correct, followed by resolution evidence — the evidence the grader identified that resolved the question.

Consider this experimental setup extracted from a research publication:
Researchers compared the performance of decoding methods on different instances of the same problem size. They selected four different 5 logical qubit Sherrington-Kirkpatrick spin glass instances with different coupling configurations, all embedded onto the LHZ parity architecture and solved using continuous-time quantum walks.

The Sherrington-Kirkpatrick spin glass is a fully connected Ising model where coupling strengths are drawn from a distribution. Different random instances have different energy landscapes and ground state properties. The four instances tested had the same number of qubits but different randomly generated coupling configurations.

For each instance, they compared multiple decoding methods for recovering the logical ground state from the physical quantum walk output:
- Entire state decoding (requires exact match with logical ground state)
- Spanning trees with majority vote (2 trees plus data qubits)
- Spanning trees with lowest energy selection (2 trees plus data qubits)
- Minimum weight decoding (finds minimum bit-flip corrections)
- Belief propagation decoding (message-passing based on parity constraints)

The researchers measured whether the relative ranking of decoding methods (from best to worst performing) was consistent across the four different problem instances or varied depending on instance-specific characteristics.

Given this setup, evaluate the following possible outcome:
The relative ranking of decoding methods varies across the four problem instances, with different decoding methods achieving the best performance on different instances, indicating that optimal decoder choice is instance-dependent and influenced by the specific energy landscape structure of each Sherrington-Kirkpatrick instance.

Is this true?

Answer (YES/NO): NO